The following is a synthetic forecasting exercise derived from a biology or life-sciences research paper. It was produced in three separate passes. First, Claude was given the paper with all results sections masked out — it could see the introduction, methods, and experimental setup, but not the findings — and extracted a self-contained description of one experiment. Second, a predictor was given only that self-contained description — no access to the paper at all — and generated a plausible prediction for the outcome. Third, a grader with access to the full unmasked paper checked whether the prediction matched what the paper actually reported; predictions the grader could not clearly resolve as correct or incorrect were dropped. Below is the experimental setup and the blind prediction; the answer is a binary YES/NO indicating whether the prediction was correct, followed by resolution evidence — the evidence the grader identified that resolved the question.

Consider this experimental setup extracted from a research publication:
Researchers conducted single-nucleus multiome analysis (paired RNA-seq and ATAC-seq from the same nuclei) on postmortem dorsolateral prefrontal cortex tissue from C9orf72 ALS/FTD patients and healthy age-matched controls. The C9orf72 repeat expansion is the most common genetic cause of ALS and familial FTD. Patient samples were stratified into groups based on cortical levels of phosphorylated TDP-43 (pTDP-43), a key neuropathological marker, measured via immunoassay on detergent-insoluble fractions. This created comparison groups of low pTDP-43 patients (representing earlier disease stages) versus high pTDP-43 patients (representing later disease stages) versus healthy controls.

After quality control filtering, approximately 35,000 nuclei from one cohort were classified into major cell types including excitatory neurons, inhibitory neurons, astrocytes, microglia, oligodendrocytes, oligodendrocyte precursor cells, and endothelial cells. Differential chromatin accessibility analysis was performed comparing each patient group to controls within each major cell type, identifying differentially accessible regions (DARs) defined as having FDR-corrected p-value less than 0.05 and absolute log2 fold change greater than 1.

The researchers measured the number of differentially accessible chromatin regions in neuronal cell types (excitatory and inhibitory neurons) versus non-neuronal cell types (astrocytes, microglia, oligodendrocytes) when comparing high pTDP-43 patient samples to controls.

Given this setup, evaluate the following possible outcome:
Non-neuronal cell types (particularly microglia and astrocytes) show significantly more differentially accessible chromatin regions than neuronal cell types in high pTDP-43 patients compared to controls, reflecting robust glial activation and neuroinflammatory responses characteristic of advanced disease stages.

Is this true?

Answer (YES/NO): NO